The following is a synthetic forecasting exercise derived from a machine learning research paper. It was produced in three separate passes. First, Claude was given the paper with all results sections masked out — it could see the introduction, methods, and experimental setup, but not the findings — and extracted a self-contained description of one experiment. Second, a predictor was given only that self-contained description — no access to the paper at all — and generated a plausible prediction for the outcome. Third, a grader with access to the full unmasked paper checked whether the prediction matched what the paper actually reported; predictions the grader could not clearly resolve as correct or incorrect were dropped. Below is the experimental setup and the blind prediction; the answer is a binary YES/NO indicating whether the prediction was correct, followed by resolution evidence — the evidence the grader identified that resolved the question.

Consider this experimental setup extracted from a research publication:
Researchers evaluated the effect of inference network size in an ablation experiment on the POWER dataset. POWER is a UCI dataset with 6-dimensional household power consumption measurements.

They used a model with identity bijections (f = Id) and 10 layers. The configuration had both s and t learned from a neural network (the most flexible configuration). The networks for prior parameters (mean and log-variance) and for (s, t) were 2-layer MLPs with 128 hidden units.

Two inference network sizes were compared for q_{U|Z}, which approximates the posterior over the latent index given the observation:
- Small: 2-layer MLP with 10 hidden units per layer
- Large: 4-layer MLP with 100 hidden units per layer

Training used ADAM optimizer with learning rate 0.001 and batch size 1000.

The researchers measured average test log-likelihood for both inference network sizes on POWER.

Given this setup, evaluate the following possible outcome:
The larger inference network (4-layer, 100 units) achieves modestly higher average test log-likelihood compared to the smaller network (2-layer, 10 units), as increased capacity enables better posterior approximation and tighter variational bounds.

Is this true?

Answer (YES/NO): NO